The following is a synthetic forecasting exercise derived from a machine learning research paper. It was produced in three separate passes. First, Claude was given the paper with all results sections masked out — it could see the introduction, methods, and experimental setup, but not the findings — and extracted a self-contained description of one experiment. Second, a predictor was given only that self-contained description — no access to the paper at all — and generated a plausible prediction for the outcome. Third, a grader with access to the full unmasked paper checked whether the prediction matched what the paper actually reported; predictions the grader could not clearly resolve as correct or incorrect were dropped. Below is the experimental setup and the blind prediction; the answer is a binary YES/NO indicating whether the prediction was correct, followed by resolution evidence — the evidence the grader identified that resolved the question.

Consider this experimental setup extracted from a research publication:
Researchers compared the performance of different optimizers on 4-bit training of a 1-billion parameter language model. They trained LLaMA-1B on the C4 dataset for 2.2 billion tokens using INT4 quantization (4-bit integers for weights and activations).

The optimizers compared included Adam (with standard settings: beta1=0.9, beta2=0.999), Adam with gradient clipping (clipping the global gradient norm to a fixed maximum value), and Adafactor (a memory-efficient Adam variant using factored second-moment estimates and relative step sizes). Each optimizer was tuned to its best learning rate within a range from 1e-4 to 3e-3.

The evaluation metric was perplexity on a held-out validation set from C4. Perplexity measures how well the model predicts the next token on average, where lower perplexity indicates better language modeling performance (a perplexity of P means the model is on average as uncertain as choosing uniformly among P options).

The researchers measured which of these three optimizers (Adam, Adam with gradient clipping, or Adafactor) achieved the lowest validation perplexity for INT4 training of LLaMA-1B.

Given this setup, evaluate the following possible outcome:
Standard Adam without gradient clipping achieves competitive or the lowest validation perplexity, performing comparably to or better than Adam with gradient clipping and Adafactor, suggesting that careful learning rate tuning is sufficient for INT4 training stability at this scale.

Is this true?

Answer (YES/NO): NO